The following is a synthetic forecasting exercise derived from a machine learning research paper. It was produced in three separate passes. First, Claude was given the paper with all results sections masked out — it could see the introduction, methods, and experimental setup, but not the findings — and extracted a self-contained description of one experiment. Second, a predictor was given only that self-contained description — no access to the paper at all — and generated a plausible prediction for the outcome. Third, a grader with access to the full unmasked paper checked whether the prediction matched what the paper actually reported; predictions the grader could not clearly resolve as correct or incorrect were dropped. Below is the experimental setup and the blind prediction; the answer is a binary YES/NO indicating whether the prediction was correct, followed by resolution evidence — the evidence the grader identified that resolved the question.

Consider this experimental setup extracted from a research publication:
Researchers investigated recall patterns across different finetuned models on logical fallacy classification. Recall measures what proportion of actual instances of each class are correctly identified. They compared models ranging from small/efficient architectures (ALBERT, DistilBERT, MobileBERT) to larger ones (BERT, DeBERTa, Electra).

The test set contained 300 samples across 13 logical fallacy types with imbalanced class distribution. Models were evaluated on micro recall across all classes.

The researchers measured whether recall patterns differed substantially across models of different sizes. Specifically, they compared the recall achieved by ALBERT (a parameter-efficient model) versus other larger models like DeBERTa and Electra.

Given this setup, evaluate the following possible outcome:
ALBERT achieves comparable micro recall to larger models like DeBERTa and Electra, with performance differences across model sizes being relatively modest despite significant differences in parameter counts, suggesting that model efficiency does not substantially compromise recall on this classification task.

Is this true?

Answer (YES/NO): NO